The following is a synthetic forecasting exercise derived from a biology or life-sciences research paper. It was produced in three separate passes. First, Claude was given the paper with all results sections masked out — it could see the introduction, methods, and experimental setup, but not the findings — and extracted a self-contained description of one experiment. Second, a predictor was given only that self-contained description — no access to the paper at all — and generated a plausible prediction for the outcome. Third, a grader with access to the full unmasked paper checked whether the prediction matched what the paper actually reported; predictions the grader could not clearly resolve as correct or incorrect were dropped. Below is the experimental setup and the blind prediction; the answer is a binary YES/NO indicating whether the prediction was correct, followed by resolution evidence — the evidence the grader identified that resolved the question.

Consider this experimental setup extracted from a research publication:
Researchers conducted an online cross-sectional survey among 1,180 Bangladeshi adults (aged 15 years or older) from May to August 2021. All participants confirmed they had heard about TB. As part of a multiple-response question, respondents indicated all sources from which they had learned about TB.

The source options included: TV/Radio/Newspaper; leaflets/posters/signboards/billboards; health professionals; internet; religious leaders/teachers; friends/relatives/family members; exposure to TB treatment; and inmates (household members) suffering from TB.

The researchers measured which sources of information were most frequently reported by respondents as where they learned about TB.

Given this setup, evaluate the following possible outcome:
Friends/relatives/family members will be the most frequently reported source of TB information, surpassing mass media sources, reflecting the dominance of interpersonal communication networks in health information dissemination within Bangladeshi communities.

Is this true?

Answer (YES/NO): NO